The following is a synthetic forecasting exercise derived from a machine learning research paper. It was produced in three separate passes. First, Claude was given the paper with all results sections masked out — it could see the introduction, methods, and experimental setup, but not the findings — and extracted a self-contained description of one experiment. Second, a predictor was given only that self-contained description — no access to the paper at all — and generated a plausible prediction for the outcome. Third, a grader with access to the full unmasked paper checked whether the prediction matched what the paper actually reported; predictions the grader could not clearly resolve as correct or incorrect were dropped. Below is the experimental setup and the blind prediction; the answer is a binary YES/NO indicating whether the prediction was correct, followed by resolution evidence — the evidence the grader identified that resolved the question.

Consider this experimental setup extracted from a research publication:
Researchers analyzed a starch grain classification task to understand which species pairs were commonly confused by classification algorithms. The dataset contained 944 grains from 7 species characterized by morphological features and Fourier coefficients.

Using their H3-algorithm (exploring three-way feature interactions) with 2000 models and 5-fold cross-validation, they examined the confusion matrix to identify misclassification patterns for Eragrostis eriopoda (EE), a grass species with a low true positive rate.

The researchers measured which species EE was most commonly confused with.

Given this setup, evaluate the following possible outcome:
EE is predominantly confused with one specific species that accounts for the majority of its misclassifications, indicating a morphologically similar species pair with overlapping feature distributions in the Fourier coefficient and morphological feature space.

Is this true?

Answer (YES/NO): NO